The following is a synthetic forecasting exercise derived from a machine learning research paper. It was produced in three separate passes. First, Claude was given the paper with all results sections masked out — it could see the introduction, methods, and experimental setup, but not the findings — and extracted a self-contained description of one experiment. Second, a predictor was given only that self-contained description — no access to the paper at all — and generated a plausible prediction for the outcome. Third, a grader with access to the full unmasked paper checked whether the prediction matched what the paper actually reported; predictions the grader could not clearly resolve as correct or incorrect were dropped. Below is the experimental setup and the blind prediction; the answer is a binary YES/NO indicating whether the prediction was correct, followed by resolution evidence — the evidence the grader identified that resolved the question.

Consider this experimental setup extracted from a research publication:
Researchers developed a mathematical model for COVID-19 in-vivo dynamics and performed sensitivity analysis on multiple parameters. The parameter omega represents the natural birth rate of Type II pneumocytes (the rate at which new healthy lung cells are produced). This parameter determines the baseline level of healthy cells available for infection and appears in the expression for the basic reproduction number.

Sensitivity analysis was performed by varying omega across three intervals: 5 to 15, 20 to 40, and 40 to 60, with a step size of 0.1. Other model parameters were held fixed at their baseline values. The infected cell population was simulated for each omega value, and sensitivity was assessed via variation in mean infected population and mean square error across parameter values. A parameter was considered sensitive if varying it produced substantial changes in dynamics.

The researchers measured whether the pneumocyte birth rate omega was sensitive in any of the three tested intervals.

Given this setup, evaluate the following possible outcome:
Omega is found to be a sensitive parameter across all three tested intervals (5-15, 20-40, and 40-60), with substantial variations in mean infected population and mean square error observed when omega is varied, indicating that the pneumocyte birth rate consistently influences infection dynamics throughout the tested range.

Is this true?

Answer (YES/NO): NO